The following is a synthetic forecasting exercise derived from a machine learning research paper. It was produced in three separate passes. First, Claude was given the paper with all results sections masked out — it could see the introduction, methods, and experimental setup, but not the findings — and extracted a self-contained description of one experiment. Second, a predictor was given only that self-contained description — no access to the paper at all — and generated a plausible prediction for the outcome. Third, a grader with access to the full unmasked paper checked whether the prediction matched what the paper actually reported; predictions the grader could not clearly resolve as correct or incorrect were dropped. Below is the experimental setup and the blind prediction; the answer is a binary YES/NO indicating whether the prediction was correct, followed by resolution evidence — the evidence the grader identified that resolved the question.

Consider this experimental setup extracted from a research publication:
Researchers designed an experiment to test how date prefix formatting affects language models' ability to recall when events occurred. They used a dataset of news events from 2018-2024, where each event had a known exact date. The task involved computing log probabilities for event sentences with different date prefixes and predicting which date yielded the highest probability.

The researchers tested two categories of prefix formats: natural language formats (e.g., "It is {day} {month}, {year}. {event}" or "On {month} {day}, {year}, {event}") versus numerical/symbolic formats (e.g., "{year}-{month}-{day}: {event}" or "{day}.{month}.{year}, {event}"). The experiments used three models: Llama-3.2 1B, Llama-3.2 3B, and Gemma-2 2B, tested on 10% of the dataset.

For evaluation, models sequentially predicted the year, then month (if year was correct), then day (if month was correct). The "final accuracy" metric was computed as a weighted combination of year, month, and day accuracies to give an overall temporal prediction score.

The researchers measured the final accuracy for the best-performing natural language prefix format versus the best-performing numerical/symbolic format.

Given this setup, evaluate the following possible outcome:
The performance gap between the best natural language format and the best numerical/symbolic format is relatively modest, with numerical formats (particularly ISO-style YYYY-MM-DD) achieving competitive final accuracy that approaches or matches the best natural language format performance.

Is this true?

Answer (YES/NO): NO